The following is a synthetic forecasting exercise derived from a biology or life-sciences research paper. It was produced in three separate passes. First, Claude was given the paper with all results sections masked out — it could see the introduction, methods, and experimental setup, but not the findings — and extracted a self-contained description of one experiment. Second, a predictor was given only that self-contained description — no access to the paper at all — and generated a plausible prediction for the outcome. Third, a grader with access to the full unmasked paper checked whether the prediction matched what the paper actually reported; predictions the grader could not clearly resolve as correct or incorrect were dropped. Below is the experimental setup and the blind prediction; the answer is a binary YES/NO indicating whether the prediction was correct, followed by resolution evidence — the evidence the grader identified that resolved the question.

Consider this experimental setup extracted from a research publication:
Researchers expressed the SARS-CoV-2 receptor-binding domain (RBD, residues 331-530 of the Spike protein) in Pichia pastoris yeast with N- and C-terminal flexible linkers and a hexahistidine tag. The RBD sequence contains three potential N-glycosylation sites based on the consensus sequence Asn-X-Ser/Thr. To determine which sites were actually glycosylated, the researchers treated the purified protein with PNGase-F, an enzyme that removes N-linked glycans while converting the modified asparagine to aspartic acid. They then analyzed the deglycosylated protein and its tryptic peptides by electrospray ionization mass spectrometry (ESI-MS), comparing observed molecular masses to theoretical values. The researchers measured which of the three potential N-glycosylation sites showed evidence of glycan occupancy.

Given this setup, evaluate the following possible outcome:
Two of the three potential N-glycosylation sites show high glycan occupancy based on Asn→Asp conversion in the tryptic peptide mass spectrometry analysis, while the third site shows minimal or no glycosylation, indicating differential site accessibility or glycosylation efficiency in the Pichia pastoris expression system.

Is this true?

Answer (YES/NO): YES